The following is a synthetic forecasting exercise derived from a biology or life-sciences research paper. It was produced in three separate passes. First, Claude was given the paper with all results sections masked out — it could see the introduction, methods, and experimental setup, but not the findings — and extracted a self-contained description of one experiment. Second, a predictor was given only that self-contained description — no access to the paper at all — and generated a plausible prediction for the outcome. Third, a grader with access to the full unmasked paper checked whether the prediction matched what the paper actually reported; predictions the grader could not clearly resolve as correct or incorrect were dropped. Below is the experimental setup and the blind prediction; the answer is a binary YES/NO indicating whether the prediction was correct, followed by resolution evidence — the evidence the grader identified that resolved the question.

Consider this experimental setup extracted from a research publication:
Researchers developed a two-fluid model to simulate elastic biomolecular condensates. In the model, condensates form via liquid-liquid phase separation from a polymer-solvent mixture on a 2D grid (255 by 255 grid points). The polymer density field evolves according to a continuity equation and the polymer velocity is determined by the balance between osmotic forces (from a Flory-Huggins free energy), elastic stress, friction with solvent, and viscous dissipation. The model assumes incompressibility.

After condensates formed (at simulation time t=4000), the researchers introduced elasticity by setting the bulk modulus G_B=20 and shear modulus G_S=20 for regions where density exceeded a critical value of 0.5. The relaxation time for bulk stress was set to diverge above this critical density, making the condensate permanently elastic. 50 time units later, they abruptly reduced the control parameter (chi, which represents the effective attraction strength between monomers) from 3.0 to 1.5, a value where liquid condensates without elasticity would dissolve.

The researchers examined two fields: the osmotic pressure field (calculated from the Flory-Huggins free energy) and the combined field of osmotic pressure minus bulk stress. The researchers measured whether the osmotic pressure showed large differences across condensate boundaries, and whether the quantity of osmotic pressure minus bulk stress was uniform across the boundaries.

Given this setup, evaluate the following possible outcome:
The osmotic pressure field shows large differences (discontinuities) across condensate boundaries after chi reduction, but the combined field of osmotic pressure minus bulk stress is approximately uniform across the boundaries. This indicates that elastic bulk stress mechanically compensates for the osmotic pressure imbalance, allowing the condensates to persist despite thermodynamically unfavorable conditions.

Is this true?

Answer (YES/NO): YES